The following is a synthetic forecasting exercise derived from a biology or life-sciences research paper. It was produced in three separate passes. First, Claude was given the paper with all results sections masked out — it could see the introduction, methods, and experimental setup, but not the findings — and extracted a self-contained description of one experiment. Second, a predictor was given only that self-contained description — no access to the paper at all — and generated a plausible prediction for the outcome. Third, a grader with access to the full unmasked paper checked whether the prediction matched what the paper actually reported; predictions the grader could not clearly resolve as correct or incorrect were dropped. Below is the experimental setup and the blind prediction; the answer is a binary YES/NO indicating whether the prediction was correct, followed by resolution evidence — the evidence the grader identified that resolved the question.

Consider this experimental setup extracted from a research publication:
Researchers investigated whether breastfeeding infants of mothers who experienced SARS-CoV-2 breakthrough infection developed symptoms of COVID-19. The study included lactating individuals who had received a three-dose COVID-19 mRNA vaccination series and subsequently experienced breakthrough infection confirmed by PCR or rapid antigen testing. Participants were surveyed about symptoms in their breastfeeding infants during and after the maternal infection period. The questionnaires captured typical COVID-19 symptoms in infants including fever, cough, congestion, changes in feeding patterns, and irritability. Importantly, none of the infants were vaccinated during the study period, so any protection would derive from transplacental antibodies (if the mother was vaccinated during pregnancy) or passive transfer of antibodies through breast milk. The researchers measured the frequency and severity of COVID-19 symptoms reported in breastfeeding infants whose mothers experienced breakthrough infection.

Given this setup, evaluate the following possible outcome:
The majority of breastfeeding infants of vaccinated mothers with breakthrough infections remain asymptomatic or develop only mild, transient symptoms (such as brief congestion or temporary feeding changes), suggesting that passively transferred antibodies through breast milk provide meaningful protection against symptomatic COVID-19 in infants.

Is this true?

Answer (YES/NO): NO